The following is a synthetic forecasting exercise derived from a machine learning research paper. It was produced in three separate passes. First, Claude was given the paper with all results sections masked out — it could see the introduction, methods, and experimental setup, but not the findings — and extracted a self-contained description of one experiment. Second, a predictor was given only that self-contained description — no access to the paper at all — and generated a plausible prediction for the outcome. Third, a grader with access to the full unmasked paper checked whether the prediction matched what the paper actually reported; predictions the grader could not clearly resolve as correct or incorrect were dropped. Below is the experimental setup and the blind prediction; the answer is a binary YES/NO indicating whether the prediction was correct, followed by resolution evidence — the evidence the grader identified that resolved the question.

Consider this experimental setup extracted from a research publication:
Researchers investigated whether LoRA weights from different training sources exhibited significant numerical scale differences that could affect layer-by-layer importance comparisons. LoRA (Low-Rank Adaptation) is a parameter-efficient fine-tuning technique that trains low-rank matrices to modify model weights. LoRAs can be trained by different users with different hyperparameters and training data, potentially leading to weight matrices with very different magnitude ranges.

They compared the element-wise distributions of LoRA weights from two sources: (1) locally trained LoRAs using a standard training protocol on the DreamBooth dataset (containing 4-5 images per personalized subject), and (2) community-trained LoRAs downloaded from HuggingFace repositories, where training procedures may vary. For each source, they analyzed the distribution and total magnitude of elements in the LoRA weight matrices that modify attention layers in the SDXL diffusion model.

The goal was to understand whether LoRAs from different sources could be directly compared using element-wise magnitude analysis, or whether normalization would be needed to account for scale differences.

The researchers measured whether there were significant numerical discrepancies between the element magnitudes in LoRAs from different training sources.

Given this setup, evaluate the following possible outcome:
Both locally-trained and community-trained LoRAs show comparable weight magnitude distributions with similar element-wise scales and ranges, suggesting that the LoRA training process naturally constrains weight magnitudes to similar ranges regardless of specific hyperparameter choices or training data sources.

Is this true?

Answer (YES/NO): NO